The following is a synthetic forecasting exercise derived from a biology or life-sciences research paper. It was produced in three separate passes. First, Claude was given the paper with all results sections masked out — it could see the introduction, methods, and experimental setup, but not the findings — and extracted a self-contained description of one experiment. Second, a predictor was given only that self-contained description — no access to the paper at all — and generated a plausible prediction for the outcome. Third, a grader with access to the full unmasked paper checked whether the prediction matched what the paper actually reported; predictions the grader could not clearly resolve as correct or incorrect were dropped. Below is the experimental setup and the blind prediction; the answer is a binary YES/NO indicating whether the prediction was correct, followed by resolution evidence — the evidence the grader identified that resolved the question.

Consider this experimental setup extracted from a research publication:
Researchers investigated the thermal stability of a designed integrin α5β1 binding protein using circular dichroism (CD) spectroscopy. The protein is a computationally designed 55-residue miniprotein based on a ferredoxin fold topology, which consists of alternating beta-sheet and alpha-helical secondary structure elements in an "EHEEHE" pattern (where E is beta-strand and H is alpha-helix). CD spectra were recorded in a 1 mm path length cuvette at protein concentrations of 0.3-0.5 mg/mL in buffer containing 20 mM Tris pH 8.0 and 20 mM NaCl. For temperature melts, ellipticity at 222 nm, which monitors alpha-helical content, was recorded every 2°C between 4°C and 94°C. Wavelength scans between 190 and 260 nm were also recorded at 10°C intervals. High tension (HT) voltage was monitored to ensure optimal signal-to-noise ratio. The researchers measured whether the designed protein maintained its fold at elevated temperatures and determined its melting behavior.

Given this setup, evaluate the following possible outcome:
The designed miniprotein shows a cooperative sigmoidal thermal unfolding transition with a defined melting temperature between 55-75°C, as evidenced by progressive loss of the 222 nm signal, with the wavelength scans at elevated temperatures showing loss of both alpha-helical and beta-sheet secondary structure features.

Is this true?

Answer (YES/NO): NO